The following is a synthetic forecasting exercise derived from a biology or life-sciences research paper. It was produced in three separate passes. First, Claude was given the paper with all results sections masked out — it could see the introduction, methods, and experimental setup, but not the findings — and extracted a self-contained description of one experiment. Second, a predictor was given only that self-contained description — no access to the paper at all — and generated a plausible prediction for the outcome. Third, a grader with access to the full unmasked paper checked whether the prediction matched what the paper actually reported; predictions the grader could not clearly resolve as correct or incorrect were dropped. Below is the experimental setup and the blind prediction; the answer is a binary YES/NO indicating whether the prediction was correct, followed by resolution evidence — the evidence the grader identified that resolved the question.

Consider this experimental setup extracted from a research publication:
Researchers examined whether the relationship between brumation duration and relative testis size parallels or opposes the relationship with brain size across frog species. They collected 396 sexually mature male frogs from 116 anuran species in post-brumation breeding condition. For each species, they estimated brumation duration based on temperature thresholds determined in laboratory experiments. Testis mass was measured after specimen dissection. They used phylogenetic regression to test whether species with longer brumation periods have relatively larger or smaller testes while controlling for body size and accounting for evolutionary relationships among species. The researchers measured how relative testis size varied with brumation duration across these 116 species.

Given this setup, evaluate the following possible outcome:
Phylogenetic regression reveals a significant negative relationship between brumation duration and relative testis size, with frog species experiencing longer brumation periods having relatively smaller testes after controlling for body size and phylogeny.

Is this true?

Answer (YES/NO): NO